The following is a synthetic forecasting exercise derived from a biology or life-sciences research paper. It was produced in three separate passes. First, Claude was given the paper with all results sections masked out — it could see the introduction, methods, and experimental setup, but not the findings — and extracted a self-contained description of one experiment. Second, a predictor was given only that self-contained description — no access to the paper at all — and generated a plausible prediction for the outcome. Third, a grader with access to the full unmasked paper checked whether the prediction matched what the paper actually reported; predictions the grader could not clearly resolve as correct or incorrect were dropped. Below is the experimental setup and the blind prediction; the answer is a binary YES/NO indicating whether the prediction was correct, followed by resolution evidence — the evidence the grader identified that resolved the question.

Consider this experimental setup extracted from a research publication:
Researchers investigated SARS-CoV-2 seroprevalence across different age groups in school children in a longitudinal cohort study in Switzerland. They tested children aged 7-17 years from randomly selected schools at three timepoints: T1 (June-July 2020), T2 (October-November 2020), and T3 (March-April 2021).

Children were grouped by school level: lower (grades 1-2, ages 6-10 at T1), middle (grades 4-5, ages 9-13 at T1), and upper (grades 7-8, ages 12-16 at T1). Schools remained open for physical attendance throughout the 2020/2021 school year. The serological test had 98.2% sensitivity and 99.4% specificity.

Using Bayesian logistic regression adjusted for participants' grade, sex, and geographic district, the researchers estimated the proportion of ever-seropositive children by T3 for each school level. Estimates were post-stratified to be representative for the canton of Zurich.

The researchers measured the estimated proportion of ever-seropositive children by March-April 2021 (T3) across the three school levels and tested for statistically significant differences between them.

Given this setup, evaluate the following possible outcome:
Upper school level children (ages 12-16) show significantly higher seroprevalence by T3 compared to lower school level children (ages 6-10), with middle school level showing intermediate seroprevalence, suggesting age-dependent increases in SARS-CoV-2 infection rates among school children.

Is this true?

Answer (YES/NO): NO